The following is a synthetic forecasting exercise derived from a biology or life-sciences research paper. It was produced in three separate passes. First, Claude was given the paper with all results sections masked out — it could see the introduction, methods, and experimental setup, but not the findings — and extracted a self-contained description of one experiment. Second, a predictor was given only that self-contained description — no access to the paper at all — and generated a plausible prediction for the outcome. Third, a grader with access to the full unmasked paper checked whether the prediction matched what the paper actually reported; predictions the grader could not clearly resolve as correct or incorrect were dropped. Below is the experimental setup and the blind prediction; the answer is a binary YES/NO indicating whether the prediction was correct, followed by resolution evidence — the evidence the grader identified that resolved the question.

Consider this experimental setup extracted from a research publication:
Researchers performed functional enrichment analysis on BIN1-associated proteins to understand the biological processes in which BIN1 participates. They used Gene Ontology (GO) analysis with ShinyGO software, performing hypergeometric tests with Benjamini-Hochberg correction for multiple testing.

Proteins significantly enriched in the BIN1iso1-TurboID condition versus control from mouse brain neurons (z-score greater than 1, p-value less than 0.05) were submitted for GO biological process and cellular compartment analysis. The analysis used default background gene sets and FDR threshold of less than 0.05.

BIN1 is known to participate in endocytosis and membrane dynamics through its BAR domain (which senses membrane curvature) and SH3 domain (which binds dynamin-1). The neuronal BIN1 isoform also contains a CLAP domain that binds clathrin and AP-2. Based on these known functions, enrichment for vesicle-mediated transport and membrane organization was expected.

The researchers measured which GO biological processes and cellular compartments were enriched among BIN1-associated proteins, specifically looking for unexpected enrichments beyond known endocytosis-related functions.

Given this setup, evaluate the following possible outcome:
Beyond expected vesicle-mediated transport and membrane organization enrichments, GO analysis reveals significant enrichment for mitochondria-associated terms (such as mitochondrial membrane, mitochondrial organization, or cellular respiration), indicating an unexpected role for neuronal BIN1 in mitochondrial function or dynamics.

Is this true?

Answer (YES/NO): NO